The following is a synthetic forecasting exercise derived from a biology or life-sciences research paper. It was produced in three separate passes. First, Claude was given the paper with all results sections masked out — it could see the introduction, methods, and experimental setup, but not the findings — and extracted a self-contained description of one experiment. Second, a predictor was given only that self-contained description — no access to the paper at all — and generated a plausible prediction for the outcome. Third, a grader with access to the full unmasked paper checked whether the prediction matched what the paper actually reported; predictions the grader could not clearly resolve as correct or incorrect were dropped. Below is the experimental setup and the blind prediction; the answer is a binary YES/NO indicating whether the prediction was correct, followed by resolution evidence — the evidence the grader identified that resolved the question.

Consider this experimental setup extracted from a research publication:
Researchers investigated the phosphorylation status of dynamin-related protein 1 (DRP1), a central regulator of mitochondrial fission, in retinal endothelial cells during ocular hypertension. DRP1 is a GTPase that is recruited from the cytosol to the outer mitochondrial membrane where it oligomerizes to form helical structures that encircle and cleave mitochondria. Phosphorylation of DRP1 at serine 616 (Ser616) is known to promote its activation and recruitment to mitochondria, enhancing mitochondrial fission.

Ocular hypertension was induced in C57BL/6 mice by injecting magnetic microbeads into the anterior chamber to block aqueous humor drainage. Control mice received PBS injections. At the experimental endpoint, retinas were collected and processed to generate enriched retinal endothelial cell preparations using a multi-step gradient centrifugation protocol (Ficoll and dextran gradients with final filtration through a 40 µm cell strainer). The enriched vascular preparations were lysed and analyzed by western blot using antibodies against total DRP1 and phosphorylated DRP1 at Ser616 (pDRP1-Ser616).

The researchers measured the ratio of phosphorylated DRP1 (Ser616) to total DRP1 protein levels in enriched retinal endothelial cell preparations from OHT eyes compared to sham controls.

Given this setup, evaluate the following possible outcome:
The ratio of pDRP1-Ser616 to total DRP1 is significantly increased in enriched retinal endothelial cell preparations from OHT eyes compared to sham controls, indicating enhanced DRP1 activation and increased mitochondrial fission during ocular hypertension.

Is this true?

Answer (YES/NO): YES